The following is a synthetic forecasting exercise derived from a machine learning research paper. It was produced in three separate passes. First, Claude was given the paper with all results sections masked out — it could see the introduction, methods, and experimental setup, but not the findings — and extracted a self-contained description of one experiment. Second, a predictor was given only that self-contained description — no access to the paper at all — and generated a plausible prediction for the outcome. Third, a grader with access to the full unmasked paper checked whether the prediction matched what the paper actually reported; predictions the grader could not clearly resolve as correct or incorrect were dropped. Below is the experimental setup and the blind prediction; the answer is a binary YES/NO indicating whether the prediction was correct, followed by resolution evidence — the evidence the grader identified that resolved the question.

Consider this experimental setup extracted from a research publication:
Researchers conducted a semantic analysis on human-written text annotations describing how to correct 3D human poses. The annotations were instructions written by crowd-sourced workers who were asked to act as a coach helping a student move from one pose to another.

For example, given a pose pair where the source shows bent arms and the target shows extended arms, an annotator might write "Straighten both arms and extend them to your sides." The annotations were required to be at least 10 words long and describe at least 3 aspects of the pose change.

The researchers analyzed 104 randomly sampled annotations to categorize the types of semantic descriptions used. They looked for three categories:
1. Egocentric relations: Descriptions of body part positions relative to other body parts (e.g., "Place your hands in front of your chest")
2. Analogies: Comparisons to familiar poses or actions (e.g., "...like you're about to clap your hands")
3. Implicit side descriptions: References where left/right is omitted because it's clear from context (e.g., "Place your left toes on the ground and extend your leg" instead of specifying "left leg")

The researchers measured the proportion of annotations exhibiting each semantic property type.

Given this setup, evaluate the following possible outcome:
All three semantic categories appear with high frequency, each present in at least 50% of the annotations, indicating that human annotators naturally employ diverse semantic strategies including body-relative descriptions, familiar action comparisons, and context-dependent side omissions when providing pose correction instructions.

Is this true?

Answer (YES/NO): NO